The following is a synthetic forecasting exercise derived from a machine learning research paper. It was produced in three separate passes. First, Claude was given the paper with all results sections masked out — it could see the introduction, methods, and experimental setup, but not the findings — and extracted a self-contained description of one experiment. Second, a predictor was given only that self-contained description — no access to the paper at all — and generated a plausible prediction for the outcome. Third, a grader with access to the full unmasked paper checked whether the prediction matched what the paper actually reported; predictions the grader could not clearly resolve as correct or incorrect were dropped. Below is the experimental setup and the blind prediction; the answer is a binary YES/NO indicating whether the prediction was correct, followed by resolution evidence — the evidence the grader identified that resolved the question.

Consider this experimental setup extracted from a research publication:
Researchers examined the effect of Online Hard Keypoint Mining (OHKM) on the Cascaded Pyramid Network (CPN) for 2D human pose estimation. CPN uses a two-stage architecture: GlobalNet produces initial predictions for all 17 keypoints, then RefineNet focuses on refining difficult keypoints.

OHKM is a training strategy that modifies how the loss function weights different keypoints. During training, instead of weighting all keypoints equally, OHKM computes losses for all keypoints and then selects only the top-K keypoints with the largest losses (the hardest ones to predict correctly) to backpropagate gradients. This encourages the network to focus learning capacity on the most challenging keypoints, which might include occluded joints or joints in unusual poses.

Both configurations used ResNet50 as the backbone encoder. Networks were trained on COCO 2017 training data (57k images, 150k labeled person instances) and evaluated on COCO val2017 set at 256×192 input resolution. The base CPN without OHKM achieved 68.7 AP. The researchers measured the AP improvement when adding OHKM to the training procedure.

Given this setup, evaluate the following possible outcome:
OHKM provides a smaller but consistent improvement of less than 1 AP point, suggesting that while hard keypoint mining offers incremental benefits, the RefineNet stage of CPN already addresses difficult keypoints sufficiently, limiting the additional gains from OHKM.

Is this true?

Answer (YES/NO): YES